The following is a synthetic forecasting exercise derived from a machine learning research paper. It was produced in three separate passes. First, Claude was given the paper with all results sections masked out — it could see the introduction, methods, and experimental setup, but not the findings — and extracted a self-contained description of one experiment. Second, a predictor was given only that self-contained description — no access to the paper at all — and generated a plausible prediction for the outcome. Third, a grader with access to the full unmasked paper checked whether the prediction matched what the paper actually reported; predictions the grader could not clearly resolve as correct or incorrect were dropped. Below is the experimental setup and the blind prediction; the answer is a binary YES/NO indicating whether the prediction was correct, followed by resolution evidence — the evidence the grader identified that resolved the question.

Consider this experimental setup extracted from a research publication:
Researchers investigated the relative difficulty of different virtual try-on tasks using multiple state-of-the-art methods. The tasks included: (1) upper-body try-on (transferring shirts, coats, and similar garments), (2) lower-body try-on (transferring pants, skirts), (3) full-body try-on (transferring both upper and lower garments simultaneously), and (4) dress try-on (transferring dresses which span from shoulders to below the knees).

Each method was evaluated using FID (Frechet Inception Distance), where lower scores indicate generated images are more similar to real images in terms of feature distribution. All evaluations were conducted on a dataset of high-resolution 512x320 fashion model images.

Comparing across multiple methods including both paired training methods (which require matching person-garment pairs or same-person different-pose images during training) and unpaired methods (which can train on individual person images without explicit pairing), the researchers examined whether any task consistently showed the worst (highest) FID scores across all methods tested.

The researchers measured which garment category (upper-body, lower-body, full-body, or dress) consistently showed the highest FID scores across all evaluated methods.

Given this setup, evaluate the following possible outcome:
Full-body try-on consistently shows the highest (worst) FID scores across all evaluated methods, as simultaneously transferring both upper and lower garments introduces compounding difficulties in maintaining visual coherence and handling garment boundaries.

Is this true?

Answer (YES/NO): NO